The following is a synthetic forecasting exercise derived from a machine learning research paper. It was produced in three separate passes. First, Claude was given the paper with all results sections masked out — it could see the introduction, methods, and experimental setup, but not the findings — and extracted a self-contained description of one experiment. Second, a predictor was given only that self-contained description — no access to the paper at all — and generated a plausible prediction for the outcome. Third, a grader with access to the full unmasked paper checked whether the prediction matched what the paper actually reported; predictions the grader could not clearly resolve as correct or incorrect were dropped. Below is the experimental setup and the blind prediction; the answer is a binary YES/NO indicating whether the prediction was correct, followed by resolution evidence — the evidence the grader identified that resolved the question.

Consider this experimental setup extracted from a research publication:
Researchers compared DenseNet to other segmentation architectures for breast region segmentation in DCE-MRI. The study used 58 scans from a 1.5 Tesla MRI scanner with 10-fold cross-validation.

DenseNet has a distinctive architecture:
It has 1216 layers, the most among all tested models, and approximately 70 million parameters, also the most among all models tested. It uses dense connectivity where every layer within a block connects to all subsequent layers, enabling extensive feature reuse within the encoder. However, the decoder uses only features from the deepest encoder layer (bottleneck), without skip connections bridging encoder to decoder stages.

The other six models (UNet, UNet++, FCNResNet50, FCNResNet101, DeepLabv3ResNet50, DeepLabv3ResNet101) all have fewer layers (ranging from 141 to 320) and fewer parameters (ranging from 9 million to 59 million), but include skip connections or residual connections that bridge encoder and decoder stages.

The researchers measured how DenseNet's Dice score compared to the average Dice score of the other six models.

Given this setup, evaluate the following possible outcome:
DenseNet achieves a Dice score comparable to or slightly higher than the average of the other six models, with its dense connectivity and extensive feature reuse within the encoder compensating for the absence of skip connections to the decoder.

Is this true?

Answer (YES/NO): NO